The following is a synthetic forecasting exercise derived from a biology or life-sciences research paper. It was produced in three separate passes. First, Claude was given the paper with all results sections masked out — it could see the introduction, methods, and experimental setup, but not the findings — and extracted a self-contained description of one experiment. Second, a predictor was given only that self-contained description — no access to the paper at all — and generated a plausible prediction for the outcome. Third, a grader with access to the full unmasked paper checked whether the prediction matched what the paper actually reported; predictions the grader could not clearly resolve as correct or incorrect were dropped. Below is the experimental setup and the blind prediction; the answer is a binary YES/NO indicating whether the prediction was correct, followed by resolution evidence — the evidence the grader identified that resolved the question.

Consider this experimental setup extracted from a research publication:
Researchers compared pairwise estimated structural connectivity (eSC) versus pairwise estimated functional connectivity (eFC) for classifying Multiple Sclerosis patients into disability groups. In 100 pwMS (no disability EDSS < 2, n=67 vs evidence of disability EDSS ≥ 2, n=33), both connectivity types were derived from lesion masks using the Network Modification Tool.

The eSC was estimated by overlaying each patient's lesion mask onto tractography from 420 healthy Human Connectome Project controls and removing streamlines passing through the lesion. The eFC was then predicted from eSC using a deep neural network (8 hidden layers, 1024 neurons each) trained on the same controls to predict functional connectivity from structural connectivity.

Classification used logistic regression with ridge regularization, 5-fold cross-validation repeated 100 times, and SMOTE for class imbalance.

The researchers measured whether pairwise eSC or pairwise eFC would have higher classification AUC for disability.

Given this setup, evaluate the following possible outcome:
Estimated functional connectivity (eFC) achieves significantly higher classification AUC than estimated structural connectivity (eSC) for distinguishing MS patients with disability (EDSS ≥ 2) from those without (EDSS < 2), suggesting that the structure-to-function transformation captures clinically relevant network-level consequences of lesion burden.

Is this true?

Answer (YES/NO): YES